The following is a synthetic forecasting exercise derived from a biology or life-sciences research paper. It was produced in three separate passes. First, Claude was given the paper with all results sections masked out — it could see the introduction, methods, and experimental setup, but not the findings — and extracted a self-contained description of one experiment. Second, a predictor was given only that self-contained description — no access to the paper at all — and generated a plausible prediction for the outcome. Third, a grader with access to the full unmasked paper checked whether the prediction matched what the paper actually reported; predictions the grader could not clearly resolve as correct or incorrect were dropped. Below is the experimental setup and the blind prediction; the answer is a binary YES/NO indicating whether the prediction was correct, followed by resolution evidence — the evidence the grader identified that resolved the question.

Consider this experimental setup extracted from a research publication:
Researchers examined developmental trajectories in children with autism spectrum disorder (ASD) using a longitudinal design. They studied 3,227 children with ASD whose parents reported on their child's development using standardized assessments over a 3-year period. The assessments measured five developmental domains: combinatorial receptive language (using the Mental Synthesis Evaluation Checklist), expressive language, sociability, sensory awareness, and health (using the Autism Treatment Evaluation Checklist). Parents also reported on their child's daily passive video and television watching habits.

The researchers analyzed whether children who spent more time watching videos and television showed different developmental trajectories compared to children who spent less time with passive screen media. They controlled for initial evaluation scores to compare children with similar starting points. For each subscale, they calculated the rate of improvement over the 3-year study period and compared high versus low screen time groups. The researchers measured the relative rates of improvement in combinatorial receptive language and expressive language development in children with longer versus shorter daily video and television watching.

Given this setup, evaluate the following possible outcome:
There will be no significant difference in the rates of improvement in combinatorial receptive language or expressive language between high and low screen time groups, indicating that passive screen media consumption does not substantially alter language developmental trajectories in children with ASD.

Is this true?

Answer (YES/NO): NO